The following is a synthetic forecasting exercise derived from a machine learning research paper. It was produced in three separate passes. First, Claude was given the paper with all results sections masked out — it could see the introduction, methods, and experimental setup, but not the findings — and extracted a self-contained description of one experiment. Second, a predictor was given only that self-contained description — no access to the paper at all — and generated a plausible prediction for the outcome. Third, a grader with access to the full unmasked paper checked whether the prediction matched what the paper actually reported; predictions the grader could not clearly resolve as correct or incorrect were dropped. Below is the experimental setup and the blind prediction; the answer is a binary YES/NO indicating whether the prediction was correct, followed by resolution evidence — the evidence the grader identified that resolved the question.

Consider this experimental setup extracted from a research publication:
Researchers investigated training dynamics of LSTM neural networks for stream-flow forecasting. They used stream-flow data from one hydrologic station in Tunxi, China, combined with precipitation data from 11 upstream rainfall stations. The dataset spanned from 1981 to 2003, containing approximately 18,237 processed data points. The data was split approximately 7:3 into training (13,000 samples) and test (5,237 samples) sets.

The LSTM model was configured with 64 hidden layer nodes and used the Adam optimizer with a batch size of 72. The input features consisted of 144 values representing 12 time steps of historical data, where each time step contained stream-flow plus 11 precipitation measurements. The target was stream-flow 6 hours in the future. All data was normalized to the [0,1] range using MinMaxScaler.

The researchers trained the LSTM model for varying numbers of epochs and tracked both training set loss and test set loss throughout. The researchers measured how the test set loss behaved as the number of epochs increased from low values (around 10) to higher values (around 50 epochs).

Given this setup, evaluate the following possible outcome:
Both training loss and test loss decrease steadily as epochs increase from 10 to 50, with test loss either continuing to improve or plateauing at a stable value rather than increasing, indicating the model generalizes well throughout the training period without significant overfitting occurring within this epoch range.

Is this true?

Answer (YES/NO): NO